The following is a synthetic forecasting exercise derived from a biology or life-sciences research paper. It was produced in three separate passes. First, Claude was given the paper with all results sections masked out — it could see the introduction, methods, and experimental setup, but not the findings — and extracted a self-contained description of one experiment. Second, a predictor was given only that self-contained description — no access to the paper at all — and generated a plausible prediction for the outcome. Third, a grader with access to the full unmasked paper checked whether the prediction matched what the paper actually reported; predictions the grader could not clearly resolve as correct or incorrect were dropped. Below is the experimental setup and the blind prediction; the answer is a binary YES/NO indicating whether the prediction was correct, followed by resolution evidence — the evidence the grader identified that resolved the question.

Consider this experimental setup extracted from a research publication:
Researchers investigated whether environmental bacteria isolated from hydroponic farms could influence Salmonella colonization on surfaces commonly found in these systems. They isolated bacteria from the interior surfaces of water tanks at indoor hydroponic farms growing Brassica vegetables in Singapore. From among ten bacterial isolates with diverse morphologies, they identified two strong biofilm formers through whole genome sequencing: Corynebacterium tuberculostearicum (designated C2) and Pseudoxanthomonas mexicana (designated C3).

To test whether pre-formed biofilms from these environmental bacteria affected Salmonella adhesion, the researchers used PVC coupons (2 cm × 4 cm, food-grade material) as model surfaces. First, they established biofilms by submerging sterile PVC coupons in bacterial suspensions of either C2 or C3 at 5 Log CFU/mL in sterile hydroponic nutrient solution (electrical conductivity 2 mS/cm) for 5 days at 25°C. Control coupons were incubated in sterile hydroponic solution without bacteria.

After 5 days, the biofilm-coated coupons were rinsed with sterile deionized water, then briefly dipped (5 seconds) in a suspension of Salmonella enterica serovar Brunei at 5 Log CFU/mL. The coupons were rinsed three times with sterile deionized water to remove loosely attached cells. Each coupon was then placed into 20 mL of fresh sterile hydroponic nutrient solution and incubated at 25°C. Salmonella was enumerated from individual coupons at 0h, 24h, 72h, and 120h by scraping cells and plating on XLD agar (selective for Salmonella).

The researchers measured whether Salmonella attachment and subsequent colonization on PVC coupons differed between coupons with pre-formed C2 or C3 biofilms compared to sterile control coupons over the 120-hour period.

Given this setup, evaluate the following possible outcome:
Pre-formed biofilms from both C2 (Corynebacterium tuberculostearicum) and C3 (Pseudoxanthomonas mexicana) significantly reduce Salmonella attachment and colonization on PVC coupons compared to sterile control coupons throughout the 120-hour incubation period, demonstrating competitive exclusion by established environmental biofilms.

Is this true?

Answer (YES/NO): NO